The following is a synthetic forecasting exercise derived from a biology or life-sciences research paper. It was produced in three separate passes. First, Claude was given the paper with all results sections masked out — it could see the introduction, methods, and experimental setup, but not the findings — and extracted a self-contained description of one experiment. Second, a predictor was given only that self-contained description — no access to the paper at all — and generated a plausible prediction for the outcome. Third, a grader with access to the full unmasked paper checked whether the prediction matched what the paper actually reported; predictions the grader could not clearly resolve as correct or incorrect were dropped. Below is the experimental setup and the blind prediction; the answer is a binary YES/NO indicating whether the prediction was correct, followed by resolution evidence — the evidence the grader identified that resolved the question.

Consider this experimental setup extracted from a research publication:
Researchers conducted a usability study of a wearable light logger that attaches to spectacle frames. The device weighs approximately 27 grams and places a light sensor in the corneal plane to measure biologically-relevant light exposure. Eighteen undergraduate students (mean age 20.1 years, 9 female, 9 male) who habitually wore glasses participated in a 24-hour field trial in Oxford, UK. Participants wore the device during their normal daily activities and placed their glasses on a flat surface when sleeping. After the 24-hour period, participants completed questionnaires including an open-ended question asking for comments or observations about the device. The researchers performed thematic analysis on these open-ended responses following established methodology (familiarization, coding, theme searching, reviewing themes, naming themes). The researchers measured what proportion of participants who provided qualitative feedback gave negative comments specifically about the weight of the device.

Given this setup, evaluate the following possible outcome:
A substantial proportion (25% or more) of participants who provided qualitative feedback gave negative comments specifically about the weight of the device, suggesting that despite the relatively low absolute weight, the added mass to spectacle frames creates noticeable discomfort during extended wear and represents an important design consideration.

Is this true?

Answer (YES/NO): YES